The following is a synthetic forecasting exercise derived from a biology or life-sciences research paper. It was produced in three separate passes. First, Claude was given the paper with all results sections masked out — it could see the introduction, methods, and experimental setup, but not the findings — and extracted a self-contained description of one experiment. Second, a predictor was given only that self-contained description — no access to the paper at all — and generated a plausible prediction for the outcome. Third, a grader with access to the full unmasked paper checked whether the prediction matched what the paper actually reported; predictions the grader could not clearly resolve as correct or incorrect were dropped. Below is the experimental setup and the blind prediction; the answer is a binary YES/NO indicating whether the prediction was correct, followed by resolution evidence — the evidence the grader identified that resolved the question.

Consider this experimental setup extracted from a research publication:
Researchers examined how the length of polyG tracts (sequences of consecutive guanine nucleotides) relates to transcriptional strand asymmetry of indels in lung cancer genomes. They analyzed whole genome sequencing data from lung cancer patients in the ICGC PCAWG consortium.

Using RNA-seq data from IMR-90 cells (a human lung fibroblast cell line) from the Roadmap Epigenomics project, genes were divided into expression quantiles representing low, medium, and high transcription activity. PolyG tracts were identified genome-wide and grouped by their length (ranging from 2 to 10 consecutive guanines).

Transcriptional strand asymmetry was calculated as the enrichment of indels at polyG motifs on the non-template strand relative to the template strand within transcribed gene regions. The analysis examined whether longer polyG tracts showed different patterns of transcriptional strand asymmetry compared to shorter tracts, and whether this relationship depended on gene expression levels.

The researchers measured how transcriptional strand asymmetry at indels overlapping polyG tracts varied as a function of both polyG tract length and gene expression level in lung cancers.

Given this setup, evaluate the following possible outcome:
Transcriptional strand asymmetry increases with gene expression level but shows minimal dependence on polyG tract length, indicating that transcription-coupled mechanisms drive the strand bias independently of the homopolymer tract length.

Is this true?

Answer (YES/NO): NO